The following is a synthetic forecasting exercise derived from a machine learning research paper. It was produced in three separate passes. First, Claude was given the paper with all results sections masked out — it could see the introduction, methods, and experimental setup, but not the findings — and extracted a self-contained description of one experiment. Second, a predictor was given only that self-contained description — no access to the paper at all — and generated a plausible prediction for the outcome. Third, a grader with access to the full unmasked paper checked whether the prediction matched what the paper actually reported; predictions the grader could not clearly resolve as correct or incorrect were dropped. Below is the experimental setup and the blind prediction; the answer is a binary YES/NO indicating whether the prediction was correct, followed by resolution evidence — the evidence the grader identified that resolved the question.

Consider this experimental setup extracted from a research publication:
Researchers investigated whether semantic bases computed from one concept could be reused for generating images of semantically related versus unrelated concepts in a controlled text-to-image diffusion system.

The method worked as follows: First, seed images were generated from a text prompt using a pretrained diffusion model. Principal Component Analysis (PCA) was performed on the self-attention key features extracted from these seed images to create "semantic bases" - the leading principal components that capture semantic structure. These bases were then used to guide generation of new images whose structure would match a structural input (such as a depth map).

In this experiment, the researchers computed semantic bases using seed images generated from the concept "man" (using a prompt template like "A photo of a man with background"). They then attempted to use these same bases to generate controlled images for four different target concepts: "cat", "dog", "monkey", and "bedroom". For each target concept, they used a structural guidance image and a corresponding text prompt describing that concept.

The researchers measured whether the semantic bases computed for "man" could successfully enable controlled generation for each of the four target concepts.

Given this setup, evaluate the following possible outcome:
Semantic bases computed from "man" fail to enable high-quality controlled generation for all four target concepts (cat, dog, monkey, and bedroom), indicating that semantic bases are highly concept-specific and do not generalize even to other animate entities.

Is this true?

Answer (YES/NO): NO